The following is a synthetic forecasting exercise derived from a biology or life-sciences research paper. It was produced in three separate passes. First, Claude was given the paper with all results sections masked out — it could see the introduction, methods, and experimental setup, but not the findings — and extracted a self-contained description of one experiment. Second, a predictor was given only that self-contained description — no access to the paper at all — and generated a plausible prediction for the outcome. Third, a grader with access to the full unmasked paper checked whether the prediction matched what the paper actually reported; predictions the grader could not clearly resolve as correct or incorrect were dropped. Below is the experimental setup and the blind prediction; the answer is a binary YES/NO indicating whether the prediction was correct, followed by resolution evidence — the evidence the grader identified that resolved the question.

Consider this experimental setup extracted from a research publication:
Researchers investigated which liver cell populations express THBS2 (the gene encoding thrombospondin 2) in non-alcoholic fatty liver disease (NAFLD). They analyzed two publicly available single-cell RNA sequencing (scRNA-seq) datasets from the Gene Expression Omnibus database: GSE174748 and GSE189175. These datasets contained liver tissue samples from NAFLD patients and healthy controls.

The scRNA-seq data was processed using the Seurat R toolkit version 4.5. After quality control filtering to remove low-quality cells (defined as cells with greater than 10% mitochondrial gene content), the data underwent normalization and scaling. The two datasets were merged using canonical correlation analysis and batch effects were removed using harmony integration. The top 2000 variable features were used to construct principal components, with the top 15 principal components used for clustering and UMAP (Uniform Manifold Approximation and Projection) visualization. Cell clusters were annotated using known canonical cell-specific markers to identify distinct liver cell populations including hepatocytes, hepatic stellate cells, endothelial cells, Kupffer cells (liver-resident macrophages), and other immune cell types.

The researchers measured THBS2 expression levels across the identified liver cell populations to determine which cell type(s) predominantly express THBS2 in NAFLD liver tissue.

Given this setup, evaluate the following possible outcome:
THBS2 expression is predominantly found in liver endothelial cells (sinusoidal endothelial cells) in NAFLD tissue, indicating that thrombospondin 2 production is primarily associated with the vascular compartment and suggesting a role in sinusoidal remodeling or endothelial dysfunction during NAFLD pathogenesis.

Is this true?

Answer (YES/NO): NO